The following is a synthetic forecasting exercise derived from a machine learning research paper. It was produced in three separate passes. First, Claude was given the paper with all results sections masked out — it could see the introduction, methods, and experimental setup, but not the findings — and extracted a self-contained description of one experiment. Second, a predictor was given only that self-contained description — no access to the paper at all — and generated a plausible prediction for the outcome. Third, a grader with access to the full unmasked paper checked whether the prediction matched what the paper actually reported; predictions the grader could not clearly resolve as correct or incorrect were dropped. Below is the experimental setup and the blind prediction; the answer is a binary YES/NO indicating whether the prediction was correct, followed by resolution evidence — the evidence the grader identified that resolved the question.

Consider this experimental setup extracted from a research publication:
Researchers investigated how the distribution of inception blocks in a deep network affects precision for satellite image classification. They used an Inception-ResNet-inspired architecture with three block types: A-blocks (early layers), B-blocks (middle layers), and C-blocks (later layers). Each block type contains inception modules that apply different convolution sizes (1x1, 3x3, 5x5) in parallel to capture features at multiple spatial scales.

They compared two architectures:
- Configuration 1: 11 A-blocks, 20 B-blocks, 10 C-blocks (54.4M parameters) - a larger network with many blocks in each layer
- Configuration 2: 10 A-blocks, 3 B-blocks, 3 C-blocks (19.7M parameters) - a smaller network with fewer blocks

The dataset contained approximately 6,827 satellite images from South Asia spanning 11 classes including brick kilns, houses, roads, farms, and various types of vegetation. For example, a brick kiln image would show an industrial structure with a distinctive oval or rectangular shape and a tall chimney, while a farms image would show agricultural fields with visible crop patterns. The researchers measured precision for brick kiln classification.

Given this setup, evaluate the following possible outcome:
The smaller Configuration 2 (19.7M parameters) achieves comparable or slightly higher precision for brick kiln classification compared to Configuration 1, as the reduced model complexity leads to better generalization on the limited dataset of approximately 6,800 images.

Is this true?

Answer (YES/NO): NO